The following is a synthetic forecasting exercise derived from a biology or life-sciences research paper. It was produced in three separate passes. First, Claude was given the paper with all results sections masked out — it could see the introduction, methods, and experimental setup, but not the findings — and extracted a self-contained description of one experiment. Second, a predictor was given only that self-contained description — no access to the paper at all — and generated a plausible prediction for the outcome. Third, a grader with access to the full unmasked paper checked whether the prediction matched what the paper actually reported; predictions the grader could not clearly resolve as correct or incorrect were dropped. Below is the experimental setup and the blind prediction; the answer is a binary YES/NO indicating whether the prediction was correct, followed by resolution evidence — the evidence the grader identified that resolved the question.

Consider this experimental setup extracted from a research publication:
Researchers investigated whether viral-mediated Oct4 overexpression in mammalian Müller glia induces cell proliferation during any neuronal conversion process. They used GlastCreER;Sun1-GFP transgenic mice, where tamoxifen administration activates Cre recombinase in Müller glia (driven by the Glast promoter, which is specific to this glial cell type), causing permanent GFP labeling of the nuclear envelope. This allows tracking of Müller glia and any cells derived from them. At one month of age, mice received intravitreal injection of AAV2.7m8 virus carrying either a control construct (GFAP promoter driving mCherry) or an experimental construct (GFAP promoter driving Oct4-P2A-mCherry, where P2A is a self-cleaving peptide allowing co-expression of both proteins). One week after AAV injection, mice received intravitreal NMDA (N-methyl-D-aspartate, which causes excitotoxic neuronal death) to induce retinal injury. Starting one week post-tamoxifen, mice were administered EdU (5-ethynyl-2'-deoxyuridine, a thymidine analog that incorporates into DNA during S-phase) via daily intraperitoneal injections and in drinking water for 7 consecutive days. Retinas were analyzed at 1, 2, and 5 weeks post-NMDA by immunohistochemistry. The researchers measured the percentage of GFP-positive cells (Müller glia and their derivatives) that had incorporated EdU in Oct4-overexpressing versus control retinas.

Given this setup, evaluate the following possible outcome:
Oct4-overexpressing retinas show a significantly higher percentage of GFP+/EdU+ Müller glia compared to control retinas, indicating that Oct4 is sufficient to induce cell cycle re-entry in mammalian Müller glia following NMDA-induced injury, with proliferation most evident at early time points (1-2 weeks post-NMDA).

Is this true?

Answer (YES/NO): NO